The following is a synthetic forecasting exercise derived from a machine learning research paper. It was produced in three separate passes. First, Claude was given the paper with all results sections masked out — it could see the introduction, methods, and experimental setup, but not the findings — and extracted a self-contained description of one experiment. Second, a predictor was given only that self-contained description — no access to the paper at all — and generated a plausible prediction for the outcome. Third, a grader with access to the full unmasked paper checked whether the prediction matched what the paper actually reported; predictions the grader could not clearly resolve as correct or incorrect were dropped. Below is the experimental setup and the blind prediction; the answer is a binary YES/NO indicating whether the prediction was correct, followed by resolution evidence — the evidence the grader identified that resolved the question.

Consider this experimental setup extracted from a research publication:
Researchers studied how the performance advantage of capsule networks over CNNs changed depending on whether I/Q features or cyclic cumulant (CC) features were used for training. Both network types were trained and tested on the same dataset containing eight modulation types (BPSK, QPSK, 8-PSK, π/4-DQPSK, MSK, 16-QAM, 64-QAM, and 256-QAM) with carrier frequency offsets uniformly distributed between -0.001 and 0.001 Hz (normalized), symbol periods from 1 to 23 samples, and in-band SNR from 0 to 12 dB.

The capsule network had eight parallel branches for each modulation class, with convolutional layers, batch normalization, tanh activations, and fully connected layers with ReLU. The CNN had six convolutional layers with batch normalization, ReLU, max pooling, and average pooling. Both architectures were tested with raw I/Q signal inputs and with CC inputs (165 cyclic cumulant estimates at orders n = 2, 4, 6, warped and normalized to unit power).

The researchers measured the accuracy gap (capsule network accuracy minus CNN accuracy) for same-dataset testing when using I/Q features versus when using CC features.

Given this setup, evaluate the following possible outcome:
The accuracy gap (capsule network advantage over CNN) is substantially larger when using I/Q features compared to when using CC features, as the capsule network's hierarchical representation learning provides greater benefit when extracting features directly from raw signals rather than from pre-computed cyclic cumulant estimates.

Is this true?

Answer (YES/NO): YES